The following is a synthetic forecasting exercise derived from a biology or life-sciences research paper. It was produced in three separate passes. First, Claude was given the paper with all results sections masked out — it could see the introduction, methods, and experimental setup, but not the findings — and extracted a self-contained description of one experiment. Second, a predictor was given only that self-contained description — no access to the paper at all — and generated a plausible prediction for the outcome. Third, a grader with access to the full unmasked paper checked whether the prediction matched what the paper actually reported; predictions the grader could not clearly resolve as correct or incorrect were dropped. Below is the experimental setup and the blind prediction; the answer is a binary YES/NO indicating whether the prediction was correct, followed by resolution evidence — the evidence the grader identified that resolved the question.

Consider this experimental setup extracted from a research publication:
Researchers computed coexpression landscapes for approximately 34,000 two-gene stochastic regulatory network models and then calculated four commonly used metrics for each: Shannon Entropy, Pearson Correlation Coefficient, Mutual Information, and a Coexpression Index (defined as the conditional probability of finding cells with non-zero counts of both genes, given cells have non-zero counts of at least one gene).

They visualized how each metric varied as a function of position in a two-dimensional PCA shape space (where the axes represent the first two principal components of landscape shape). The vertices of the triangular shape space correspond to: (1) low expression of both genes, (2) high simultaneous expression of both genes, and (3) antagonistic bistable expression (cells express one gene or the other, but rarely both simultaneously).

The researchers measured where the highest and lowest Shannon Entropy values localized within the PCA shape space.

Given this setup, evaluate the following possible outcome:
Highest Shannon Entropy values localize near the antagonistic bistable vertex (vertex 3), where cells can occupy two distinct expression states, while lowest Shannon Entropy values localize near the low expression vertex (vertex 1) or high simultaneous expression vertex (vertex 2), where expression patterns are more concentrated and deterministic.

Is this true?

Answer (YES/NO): NO